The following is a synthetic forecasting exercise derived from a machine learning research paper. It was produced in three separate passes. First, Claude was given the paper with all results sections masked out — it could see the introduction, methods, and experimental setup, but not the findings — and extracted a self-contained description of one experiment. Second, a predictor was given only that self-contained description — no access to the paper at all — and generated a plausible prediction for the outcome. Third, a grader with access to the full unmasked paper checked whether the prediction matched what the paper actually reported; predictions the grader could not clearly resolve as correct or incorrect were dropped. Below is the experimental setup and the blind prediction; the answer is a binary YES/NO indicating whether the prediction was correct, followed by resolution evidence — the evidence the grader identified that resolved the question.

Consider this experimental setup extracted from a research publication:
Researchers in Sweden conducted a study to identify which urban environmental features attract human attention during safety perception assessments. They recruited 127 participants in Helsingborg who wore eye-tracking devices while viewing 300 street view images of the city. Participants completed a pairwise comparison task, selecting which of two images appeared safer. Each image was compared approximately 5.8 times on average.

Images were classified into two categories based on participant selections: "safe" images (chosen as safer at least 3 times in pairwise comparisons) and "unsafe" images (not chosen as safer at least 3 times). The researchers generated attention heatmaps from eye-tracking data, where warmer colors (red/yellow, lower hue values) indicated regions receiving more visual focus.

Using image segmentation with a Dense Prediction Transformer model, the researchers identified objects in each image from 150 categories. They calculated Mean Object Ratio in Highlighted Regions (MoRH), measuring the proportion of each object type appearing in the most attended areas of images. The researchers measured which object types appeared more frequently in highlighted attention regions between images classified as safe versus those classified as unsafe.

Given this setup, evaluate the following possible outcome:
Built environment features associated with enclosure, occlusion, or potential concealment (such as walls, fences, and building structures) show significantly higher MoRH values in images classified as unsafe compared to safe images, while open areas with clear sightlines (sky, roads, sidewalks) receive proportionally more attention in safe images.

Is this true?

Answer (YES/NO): NO